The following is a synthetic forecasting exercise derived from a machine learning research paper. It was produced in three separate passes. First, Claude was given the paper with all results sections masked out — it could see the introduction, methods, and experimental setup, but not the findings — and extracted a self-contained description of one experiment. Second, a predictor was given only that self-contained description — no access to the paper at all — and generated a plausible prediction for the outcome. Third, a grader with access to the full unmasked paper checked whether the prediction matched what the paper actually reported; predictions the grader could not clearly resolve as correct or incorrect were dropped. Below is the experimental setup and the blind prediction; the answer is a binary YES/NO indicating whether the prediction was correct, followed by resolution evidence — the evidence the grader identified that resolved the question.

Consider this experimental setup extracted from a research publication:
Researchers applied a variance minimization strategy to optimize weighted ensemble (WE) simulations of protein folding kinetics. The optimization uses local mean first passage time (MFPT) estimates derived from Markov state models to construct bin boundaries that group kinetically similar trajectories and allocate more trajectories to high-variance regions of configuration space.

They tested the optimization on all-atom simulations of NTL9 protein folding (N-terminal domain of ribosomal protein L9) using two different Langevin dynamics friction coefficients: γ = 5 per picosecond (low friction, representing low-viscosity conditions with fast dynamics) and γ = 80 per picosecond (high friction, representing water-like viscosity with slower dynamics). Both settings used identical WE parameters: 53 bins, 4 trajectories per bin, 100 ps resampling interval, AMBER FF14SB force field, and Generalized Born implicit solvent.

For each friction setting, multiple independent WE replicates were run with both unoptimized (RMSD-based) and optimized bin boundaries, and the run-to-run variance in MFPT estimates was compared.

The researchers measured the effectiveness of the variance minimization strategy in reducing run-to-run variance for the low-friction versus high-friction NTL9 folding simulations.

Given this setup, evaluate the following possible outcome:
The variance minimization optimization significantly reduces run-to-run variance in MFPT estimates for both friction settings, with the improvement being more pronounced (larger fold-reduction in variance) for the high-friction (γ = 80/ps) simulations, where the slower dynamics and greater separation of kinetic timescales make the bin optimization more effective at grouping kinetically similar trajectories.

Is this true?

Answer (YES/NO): NO